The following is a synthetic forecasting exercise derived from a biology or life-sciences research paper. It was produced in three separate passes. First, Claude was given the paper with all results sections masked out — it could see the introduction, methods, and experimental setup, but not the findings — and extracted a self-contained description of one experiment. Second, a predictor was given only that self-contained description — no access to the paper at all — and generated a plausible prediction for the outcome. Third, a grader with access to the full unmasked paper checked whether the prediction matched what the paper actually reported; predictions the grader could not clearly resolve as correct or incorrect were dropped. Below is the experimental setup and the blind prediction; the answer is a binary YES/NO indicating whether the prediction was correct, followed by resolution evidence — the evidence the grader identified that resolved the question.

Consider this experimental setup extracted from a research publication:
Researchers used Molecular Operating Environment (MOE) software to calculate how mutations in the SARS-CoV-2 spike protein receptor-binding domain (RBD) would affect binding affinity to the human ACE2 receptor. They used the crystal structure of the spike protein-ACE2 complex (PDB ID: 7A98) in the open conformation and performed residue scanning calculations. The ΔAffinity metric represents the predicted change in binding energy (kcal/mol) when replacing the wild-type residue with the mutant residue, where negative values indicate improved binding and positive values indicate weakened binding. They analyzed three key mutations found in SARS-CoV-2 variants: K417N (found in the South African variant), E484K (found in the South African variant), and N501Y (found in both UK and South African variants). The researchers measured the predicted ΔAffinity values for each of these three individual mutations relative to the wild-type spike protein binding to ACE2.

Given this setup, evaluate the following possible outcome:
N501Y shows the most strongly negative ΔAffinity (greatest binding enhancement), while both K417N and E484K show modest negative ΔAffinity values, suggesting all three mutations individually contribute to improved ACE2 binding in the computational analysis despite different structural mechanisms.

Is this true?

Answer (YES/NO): NO